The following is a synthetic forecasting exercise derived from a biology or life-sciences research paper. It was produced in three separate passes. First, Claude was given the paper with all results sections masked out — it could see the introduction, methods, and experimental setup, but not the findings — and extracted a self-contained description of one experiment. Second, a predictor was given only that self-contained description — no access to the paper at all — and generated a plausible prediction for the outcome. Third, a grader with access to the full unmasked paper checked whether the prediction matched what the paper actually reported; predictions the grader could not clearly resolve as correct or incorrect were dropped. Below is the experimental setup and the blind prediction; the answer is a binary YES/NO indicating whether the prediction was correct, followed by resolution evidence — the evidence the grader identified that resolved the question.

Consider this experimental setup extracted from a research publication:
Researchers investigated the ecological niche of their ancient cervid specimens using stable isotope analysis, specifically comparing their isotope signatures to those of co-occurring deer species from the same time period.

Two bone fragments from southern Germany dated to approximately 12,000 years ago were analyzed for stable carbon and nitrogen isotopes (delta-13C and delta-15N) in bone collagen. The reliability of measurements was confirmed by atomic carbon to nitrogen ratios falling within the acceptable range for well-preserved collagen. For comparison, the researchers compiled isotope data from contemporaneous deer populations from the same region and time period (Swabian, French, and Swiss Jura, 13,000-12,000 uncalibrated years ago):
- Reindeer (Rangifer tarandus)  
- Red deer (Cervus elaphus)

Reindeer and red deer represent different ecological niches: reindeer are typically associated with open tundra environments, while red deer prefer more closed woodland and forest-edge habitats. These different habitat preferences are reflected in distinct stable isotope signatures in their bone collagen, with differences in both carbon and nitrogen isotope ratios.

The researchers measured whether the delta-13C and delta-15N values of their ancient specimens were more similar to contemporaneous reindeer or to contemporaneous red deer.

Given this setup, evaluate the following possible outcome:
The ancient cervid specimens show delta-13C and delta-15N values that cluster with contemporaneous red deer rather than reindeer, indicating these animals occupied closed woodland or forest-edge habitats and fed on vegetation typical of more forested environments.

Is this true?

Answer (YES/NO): NO